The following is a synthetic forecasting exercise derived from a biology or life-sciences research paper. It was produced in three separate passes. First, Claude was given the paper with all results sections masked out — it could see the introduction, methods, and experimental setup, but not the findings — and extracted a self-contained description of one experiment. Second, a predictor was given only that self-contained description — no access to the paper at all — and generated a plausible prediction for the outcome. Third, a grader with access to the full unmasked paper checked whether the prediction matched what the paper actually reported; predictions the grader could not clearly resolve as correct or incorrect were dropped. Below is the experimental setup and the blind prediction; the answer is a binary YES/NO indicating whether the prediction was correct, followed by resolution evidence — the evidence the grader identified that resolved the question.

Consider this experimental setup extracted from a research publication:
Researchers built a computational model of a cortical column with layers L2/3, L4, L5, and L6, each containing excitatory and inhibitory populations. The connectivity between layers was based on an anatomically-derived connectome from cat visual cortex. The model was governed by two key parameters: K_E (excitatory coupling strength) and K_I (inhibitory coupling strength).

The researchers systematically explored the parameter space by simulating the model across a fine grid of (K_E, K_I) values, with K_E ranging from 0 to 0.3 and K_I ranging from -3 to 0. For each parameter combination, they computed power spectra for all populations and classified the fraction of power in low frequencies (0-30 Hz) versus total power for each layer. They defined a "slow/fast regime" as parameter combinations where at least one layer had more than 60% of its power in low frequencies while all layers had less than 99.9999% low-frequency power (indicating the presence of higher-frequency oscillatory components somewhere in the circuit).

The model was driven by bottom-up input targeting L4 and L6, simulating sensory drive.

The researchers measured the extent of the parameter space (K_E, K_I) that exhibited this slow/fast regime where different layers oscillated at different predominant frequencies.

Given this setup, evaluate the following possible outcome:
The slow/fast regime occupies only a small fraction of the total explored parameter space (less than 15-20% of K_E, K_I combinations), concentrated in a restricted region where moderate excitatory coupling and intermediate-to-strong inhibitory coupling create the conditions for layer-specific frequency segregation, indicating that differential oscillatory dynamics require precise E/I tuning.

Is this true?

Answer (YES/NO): YES